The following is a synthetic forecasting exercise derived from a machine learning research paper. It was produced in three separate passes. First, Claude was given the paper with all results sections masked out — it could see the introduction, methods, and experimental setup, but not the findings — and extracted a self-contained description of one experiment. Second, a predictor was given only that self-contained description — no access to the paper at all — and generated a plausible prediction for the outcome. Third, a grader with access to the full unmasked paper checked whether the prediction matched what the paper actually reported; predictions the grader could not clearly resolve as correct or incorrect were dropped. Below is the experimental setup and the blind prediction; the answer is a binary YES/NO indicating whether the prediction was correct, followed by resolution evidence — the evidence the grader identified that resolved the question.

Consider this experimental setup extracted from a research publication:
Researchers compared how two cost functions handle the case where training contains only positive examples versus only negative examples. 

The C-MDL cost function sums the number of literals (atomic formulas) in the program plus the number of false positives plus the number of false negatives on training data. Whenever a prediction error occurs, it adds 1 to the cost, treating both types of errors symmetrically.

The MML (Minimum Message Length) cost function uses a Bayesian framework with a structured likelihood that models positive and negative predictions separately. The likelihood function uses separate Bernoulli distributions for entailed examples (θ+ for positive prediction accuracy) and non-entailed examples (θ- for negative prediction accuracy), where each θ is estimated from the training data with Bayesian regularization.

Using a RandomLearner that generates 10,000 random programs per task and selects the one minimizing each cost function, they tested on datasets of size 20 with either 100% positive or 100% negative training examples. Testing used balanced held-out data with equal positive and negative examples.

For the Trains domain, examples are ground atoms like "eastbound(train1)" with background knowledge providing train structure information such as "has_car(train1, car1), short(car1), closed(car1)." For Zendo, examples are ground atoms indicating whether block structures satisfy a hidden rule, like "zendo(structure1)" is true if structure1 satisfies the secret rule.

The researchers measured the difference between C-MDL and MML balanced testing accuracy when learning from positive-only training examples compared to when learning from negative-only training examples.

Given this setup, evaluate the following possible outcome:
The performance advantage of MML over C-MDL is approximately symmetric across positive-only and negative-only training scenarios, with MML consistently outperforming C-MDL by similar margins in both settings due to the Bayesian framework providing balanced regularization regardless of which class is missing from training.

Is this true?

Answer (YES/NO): NO